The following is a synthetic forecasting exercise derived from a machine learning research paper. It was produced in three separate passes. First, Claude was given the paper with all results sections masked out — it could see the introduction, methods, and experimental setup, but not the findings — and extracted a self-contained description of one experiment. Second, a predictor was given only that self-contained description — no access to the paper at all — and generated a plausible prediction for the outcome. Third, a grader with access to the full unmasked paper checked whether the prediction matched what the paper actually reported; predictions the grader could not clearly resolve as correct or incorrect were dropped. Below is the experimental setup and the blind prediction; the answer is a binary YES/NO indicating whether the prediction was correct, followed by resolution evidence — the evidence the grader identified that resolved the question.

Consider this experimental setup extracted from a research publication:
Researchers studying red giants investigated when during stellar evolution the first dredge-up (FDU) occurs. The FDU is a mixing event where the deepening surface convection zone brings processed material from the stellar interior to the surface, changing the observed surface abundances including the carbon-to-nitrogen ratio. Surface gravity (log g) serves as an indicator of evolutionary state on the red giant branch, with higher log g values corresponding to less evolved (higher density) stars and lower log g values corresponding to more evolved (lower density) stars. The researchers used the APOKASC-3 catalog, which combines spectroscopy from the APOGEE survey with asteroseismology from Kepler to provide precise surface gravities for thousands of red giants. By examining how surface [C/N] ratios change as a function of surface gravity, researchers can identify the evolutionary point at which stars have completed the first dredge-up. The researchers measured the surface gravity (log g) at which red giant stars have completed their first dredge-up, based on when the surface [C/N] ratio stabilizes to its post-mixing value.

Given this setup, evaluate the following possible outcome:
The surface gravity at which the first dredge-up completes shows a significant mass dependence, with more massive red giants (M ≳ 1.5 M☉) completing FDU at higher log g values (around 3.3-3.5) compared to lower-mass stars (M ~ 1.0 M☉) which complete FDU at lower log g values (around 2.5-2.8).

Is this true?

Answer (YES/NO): NO